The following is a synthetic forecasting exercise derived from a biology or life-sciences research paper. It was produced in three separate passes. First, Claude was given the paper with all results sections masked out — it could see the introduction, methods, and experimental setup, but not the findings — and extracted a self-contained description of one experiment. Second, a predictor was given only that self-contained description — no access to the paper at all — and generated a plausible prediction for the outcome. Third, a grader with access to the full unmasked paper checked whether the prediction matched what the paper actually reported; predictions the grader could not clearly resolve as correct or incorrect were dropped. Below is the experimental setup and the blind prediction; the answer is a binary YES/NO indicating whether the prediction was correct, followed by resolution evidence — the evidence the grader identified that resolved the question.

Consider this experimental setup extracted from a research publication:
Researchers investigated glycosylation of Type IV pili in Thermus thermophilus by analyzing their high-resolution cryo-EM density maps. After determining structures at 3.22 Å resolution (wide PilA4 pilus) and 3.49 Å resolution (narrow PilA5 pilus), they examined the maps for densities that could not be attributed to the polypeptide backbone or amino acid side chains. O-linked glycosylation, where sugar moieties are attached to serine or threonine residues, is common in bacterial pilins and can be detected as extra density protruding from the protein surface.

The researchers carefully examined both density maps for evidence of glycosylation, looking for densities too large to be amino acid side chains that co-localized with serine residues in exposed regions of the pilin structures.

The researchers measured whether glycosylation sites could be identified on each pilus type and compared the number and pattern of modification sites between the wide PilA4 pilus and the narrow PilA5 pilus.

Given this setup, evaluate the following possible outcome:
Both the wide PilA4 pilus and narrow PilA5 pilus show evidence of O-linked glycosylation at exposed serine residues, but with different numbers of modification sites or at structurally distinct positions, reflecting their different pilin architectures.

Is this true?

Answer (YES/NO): YES